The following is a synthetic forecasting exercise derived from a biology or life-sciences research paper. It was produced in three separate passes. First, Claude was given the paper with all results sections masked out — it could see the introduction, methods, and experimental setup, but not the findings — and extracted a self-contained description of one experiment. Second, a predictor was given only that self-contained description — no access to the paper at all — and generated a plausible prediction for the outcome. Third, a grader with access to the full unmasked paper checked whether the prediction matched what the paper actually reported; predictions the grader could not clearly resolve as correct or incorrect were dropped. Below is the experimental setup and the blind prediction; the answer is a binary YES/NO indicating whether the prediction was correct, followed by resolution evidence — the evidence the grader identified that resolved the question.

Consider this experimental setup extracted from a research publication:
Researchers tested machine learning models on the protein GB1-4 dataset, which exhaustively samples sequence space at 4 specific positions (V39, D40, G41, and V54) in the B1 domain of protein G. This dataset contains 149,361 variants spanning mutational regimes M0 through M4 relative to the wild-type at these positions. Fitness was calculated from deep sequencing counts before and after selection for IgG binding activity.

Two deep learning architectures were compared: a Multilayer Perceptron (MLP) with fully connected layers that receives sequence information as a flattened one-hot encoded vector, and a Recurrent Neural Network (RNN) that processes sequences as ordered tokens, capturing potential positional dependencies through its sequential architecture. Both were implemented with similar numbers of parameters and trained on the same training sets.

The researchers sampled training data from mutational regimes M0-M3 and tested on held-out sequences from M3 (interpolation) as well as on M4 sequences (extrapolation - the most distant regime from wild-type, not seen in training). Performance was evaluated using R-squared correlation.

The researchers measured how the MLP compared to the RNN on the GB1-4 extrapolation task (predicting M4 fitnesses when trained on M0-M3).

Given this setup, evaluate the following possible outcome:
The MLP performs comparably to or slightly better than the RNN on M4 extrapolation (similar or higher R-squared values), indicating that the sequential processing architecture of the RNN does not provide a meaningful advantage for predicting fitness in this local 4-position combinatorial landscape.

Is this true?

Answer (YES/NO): NO